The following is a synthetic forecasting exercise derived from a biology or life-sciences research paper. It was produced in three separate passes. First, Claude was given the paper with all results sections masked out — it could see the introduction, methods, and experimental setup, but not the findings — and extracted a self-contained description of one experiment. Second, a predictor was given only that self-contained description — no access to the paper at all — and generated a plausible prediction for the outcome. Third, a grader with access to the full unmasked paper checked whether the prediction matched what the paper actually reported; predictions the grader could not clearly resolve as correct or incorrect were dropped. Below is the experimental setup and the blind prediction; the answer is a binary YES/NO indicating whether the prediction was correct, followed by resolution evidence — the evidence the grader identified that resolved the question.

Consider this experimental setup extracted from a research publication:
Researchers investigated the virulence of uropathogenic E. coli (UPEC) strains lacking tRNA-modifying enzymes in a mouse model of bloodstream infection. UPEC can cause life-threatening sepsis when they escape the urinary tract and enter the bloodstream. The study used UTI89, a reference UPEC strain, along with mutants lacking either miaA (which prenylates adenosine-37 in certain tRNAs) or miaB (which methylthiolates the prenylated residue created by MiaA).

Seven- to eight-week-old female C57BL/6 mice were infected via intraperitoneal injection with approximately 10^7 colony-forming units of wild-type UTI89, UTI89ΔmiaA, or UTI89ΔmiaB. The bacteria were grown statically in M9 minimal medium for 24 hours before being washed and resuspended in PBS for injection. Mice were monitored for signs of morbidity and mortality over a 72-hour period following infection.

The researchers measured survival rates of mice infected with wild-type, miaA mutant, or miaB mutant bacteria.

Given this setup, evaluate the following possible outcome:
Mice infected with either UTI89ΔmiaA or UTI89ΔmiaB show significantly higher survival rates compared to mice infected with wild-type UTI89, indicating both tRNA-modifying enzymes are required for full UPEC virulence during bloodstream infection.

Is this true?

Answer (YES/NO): NO